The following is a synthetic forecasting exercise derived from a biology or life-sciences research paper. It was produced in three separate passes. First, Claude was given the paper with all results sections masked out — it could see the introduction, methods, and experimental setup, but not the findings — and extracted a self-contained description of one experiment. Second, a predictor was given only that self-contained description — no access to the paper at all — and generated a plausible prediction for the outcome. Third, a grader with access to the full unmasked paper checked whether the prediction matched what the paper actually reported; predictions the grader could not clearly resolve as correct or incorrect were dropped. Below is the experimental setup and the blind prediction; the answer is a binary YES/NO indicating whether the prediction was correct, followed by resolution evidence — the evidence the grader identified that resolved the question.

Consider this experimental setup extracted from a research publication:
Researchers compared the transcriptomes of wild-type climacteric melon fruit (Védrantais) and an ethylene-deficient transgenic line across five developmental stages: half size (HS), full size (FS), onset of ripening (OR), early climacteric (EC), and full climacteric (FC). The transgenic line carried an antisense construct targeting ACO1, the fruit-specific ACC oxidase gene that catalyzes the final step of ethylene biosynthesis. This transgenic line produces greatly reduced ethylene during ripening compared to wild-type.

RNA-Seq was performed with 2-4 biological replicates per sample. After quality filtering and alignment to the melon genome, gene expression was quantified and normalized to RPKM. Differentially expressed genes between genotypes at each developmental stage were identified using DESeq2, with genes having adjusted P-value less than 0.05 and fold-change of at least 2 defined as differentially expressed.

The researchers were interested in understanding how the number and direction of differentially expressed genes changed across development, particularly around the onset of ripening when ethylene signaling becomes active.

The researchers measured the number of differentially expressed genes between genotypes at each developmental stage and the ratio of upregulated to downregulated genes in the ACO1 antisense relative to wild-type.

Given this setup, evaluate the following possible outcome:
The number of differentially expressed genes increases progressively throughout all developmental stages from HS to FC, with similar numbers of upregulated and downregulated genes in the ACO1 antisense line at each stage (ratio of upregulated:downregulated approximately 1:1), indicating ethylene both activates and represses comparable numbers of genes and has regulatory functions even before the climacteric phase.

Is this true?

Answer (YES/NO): NO